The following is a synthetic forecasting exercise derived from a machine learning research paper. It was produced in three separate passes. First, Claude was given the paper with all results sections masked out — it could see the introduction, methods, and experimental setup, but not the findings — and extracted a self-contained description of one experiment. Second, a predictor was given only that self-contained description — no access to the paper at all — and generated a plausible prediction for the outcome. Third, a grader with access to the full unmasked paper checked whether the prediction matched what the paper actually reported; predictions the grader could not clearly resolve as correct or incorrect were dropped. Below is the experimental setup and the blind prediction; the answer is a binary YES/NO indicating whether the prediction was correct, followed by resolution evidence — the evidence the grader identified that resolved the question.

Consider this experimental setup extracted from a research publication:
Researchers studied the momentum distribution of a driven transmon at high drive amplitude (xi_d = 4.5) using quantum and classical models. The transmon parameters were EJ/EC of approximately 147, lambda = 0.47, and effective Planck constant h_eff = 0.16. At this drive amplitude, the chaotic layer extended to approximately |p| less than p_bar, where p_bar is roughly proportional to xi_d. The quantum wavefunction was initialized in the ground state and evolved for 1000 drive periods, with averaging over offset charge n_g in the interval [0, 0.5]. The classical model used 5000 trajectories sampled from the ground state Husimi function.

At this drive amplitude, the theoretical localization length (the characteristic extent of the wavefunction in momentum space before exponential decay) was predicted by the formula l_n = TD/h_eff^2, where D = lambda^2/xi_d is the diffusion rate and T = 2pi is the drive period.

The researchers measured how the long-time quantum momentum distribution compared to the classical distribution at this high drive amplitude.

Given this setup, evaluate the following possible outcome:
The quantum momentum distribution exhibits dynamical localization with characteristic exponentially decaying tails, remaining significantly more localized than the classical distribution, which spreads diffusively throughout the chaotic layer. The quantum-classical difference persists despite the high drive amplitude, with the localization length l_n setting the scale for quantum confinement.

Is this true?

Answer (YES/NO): YES